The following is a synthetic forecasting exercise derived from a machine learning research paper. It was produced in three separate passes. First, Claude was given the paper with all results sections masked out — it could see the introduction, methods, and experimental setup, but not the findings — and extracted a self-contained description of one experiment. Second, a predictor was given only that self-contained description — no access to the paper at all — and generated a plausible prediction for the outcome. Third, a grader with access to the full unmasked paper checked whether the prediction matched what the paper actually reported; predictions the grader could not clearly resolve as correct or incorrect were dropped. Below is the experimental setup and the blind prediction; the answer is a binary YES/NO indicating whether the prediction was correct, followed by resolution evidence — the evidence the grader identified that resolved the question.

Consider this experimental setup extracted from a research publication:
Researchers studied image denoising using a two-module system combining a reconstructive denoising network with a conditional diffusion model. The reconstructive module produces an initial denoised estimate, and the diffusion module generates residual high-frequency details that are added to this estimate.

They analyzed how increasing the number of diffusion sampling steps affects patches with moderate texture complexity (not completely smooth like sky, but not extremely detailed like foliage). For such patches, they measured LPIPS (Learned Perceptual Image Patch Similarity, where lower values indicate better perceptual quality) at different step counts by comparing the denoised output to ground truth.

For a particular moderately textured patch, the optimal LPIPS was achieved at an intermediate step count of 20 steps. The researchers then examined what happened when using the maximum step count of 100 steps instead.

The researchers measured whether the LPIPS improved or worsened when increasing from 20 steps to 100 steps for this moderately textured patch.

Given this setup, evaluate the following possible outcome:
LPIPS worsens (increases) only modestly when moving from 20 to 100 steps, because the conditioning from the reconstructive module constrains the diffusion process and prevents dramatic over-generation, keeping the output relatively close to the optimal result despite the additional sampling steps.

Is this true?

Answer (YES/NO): NO